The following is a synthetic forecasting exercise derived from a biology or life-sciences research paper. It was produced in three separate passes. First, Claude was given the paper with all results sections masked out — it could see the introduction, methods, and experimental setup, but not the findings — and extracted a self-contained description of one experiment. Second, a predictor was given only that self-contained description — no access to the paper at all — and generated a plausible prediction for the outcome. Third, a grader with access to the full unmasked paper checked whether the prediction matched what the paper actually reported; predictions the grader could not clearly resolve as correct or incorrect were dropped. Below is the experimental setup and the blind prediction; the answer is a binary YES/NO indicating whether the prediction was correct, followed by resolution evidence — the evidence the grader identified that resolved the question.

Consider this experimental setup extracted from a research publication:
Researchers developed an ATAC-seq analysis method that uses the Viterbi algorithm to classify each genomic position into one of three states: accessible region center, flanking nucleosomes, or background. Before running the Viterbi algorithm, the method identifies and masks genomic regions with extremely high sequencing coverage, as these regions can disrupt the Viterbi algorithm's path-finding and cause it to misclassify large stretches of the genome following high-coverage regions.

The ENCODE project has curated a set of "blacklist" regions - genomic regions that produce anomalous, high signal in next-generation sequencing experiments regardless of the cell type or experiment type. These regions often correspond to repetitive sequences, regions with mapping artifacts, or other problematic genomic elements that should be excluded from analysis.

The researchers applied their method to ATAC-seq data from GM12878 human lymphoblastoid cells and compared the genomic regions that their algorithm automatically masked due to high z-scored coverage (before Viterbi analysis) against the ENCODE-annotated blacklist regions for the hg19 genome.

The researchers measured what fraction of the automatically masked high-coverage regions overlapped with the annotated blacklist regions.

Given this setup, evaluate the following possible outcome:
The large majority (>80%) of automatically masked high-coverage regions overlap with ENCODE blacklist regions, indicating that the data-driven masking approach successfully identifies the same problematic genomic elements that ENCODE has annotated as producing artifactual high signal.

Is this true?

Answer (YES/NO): YES